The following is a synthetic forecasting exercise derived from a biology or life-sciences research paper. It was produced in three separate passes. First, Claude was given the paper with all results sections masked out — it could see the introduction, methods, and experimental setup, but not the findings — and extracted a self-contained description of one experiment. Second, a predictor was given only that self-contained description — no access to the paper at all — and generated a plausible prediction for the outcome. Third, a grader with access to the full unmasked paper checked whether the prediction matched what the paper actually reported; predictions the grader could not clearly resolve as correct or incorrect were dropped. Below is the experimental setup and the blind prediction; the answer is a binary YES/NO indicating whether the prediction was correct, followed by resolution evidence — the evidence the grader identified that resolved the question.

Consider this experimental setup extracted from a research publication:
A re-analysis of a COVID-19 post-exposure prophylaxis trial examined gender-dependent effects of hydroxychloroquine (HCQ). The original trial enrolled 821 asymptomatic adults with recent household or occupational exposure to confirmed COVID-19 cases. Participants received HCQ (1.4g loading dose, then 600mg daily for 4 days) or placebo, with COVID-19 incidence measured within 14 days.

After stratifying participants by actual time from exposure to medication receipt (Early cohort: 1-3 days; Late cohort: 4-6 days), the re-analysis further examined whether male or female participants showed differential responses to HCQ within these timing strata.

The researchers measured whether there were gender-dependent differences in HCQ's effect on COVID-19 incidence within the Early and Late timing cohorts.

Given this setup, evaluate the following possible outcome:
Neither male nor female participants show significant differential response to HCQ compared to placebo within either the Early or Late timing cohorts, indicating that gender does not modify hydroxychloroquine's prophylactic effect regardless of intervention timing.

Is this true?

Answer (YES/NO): YES